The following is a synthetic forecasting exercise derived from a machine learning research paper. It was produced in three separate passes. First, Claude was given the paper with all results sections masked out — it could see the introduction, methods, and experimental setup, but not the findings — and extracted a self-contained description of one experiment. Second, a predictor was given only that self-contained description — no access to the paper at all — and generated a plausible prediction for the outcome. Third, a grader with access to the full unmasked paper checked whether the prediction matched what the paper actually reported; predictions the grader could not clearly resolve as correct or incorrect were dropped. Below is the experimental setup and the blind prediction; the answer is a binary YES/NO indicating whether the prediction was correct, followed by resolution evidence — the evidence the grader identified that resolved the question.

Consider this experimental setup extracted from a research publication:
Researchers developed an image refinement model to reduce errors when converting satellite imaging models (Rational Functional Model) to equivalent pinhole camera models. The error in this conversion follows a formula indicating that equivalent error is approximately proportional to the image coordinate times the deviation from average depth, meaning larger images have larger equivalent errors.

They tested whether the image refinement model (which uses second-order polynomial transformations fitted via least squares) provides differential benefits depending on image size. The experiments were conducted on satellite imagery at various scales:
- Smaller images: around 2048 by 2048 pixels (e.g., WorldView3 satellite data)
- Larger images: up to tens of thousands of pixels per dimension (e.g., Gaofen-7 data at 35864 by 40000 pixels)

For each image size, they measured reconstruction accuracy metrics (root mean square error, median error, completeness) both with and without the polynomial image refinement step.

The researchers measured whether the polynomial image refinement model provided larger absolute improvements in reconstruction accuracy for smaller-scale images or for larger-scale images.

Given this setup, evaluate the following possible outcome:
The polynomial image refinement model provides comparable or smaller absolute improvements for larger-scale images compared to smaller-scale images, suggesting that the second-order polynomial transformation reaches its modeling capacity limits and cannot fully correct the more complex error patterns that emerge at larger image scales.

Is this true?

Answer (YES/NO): NO